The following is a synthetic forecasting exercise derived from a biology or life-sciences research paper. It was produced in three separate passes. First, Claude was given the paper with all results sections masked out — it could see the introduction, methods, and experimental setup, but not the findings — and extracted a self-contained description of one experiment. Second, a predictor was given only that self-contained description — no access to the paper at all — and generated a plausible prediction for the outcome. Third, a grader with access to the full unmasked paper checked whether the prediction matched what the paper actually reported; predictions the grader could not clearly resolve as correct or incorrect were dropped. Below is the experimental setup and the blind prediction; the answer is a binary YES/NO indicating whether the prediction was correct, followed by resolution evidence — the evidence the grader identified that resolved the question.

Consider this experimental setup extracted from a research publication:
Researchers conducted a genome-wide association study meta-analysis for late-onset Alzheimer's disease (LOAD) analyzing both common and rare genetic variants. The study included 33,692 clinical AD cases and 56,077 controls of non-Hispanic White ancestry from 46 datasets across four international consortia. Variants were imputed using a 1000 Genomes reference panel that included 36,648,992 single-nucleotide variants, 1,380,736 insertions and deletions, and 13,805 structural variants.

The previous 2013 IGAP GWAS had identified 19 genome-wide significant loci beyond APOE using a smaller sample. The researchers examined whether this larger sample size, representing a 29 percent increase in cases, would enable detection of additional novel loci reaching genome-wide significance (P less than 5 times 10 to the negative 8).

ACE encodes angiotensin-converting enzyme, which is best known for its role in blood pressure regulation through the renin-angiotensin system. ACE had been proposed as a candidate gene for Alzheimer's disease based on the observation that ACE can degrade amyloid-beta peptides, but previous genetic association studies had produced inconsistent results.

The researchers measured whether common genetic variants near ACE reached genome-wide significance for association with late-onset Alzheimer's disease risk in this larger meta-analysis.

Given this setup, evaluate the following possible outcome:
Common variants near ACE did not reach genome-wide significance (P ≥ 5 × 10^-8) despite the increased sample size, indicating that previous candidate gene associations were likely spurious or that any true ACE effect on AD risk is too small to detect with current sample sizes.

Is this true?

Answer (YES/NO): NO